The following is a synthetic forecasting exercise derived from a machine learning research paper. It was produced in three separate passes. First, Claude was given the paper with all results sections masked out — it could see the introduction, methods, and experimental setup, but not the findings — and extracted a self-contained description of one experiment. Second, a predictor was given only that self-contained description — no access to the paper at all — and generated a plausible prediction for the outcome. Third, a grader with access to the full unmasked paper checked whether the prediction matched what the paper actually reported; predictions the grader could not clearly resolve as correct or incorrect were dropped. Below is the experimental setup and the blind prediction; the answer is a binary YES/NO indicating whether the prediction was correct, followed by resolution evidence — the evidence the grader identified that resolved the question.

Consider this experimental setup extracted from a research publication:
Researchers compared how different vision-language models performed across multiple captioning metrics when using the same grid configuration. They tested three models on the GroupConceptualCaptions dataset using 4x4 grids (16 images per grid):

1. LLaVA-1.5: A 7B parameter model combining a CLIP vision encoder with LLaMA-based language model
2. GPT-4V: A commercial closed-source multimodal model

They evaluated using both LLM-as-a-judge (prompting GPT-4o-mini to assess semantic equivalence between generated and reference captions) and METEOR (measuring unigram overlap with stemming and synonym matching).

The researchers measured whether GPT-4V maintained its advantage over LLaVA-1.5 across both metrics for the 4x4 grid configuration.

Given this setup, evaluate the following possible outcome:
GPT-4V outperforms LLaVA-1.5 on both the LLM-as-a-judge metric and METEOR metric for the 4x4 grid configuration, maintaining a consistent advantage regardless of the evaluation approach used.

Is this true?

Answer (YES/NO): NO